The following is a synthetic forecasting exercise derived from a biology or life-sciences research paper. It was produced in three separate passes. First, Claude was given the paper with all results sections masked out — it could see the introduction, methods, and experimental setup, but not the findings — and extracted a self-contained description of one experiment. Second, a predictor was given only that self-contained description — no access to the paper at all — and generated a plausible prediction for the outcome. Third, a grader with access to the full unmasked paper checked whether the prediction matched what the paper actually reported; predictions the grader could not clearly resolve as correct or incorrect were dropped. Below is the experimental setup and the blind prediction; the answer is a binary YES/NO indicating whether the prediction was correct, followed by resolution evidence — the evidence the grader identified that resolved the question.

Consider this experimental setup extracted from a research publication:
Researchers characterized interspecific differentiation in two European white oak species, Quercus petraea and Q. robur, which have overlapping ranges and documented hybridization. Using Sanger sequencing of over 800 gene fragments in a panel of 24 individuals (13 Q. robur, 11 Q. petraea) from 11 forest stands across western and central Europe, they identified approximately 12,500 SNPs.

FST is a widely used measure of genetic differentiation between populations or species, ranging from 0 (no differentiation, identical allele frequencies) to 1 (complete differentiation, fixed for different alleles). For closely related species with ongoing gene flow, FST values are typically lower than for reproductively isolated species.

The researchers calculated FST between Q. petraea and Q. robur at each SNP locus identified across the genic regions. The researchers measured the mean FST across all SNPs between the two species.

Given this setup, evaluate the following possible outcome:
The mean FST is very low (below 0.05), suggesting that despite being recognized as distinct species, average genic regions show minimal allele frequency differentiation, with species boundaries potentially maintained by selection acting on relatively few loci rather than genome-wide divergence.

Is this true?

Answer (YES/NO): NO